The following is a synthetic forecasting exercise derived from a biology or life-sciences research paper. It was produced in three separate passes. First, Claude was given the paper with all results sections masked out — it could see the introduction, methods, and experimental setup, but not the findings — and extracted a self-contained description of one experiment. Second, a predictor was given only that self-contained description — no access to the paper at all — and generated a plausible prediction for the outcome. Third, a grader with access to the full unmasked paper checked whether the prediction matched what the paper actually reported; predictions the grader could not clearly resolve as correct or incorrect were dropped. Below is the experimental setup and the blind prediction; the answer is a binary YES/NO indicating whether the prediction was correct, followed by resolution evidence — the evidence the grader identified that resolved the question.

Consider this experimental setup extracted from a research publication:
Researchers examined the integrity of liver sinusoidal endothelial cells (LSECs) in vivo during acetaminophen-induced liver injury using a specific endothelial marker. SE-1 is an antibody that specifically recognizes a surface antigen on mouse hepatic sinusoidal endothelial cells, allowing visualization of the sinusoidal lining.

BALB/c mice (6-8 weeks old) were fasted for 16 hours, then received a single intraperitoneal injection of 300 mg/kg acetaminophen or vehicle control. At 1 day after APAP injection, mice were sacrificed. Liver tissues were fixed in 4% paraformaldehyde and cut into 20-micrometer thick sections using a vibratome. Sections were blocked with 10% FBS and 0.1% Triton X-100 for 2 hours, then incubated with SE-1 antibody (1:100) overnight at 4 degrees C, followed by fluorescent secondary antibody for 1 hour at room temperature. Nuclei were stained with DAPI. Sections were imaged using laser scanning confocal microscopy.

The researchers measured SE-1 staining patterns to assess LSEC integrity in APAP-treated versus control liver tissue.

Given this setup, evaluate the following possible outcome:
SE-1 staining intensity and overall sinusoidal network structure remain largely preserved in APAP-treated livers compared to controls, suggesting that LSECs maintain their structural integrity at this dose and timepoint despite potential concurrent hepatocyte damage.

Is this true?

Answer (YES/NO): NO